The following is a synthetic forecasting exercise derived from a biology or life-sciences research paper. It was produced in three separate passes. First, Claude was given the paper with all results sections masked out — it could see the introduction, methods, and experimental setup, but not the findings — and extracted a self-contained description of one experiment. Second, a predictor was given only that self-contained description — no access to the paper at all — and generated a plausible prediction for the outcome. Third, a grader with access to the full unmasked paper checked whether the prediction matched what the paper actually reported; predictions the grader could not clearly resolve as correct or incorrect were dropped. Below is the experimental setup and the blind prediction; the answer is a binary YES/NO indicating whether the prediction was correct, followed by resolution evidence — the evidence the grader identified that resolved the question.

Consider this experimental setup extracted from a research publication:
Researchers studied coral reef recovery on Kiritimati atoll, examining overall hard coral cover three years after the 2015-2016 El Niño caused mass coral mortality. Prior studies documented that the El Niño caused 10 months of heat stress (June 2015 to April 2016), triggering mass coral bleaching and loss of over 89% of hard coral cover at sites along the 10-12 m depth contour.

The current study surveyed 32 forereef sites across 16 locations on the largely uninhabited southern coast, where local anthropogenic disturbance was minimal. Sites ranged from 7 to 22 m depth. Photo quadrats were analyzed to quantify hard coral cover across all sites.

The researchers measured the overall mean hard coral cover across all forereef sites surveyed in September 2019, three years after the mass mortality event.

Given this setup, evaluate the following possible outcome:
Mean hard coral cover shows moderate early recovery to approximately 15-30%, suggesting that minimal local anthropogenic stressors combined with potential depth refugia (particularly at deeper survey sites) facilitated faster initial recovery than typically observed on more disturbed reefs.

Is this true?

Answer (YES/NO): NO